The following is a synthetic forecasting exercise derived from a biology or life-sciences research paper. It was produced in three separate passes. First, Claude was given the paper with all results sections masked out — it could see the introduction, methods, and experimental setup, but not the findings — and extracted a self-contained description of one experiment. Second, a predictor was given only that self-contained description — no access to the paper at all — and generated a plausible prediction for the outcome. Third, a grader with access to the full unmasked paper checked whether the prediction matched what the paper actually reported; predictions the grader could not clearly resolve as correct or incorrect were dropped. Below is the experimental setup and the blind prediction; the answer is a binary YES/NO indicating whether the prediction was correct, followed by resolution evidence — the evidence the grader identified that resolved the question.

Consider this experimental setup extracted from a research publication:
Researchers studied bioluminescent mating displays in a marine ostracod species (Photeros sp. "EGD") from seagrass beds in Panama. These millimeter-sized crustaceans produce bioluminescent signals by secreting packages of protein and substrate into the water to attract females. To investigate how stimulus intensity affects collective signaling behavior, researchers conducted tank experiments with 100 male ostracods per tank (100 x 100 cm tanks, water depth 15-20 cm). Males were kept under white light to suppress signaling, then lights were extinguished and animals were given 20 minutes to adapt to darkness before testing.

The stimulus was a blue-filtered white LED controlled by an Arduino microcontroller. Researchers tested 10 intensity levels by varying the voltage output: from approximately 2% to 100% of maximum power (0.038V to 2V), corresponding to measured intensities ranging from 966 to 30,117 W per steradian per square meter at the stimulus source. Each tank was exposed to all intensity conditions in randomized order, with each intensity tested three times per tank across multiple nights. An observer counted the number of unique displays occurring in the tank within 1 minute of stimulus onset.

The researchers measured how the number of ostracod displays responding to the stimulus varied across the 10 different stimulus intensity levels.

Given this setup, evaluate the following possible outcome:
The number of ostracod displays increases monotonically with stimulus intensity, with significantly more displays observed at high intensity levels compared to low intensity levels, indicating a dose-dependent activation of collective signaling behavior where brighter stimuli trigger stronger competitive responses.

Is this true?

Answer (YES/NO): NO